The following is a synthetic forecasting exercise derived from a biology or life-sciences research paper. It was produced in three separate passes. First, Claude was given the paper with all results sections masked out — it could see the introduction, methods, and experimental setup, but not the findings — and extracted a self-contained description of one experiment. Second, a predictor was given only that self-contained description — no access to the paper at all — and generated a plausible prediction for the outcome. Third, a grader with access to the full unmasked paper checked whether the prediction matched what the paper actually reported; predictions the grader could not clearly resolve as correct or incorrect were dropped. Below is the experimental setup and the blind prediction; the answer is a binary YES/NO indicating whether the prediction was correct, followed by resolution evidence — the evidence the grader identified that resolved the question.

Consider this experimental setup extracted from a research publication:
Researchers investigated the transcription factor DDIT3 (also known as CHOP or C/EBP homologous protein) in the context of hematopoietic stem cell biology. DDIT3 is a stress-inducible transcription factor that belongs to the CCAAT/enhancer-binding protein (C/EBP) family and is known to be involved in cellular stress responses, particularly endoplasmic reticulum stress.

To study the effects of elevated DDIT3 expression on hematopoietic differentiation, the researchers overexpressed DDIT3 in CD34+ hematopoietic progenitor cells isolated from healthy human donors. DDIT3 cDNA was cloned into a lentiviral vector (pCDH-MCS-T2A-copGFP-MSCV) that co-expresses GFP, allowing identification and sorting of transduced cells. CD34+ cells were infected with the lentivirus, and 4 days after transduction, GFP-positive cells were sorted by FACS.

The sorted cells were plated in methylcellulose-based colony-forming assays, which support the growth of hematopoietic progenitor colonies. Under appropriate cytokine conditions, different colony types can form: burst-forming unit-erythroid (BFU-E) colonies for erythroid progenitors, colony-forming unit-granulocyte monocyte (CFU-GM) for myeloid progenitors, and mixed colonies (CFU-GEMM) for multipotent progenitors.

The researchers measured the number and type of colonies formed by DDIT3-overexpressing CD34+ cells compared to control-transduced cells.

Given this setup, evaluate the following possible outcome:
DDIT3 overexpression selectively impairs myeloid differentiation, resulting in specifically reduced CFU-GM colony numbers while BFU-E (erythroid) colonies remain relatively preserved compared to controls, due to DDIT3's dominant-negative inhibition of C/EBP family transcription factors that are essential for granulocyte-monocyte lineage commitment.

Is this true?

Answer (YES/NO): NO